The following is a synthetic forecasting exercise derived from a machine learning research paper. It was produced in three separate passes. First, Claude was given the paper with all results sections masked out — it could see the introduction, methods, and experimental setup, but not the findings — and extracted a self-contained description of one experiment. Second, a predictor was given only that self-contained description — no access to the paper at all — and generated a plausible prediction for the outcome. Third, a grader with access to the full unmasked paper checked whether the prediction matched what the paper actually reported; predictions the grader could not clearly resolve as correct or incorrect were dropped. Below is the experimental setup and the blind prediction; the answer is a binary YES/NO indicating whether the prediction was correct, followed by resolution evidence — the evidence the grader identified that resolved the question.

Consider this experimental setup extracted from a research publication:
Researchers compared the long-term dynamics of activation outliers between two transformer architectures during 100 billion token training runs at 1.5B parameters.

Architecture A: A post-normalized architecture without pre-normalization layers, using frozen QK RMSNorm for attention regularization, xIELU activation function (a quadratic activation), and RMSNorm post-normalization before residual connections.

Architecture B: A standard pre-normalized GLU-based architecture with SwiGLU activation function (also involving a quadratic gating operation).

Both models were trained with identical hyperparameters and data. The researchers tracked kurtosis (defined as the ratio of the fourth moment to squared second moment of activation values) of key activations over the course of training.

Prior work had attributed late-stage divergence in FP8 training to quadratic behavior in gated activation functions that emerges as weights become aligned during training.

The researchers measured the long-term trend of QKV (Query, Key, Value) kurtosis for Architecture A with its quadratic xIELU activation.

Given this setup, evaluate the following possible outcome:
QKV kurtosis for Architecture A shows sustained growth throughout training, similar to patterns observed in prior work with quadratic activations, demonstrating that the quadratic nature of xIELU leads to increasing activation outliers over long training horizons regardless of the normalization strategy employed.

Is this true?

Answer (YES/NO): NO